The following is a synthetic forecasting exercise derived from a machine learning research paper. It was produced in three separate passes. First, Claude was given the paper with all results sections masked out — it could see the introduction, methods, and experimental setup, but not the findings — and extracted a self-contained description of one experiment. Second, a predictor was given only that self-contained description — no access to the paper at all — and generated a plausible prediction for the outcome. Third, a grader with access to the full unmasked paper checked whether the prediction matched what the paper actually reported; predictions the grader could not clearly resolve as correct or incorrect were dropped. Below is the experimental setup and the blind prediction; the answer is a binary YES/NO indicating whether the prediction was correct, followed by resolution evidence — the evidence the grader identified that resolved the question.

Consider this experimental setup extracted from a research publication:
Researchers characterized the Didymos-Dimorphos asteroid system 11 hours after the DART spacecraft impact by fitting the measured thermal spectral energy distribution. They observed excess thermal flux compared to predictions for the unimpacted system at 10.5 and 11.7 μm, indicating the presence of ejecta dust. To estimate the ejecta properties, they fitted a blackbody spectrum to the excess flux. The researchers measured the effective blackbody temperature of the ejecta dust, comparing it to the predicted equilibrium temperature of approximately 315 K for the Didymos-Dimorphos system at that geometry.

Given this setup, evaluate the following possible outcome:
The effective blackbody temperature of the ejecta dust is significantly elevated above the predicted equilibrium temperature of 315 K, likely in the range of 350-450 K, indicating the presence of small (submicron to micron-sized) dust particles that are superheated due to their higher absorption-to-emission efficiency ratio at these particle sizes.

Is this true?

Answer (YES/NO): NO